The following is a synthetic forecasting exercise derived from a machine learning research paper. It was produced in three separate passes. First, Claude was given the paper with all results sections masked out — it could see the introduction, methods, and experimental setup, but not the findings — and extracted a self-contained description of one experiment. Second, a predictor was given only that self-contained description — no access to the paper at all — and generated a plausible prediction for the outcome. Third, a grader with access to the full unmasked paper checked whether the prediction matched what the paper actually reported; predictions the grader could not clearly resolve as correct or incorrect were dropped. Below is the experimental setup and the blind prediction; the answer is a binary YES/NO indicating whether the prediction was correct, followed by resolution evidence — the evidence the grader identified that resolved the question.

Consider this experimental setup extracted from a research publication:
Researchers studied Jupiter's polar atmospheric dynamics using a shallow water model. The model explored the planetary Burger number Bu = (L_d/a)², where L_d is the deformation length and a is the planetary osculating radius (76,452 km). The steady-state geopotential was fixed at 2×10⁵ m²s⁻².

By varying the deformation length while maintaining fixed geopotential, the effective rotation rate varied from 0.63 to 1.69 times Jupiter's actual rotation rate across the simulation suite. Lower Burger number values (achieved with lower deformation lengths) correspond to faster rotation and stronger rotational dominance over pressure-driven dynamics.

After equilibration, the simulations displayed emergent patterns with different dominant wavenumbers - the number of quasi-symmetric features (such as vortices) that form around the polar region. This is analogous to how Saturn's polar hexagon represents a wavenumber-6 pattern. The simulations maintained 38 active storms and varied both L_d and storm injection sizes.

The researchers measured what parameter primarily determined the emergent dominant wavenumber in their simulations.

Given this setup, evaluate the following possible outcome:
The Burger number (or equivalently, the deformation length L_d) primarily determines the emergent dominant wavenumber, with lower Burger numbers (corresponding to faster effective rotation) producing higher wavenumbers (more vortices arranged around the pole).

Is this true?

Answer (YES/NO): NO